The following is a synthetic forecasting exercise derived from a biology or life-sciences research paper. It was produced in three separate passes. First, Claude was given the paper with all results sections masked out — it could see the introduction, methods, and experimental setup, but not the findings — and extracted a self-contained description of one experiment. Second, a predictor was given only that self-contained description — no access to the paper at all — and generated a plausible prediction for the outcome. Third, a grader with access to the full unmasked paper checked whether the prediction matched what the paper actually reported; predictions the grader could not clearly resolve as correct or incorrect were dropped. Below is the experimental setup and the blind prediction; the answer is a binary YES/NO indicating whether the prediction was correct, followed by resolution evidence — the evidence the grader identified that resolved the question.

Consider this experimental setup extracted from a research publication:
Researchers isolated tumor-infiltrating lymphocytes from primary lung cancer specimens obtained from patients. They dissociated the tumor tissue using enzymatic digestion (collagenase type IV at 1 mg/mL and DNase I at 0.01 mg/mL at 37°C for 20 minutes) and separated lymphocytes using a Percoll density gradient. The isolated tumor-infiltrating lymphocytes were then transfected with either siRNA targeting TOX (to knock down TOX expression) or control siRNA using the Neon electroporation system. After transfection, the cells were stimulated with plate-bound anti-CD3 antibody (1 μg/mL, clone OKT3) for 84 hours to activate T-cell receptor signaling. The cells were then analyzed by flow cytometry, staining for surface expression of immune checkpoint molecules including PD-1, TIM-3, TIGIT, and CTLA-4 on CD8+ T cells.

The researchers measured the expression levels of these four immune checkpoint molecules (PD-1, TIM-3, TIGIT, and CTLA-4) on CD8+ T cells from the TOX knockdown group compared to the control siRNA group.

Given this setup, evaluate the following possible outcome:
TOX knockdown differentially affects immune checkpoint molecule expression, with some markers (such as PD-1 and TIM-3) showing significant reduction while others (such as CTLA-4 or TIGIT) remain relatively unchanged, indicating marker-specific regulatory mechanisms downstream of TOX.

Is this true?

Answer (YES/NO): NO